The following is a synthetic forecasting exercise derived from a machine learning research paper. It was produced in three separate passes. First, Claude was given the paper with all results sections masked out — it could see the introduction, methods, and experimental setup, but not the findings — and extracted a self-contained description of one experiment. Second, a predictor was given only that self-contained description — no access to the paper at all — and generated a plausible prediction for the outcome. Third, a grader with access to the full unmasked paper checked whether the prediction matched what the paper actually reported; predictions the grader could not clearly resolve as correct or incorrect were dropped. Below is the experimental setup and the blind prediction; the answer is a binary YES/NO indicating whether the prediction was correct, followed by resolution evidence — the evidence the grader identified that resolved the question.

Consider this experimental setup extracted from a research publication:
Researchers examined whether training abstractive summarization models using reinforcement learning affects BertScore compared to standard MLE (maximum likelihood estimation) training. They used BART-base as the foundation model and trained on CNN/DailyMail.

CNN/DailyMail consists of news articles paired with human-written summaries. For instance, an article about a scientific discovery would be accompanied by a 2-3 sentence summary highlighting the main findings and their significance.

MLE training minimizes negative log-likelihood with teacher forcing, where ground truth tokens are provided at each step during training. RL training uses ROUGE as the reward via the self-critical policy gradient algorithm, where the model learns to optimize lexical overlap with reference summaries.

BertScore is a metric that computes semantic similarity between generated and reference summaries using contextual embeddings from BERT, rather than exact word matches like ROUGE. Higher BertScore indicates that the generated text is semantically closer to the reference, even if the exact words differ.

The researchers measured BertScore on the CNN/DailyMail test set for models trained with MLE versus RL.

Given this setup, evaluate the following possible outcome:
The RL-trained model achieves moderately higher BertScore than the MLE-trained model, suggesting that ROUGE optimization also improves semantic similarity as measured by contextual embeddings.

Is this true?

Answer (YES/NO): YES